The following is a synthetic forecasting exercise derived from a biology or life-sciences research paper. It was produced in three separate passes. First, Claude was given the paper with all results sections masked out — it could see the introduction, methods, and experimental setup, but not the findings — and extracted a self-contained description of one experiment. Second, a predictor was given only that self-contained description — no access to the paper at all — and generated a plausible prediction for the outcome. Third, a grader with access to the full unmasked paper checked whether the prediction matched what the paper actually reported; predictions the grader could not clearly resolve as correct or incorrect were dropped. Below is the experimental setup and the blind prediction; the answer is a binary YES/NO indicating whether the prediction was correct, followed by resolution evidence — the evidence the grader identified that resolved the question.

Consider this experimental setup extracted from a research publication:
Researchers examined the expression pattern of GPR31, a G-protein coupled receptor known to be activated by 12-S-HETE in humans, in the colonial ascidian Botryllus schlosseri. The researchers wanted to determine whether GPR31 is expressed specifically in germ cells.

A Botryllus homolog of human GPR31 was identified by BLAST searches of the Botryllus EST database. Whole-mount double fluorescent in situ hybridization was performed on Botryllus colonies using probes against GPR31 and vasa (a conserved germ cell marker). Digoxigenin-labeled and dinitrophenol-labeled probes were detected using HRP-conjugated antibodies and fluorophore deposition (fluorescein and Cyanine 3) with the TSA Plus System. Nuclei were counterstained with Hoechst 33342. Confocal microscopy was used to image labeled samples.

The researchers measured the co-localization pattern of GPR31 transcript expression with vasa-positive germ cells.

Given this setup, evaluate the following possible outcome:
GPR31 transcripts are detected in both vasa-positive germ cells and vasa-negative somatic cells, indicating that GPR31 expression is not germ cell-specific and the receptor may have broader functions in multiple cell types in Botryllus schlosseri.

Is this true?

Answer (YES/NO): NO